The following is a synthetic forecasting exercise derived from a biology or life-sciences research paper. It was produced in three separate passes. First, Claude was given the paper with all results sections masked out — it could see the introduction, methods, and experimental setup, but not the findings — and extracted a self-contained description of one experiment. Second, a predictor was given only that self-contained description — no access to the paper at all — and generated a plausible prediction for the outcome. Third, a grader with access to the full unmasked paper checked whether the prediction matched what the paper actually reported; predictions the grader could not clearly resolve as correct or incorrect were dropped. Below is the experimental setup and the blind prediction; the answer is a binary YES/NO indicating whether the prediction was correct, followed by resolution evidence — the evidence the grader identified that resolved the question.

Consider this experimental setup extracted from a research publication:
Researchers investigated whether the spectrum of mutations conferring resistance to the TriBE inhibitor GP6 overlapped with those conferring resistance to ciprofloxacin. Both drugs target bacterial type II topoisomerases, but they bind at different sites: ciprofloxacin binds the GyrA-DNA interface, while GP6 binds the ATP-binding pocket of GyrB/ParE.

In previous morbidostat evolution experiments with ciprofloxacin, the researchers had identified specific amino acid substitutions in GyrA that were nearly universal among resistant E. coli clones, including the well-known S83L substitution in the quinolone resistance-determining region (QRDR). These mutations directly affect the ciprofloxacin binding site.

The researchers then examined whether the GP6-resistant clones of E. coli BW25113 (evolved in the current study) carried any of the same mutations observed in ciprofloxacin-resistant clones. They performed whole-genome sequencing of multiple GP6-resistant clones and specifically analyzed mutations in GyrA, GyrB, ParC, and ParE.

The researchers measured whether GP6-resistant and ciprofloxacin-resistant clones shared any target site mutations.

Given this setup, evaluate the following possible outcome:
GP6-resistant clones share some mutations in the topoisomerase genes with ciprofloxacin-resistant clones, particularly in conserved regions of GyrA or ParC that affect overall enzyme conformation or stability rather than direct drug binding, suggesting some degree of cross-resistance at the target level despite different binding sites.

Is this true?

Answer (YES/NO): NO